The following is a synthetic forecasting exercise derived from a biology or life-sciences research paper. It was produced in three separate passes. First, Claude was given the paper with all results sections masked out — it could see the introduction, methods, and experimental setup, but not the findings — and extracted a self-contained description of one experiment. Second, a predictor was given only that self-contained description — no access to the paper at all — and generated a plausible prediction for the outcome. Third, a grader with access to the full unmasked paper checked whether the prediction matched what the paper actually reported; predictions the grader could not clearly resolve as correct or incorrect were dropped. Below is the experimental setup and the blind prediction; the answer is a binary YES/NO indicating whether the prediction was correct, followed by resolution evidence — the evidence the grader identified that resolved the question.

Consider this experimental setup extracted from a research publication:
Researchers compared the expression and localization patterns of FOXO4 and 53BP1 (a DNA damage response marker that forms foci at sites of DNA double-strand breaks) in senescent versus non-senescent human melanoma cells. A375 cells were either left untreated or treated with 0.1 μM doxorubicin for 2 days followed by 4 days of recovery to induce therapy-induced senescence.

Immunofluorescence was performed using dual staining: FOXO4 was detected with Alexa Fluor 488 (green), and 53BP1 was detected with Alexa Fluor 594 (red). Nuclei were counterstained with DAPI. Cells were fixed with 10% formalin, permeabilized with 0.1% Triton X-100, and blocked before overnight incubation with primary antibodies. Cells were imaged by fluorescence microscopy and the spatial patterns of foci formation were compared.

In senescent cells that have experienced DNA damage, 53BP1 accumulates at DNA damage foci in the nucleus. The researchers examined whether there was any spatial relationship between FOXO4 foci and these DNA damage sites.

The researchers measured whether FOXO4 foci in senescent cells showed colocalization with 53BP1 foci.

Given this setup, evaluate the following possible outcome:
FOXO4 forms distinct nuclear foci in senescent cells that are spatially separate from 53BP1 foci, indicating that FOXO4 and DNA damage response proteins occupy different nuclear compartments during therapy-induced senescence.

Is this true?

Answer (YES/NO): NO